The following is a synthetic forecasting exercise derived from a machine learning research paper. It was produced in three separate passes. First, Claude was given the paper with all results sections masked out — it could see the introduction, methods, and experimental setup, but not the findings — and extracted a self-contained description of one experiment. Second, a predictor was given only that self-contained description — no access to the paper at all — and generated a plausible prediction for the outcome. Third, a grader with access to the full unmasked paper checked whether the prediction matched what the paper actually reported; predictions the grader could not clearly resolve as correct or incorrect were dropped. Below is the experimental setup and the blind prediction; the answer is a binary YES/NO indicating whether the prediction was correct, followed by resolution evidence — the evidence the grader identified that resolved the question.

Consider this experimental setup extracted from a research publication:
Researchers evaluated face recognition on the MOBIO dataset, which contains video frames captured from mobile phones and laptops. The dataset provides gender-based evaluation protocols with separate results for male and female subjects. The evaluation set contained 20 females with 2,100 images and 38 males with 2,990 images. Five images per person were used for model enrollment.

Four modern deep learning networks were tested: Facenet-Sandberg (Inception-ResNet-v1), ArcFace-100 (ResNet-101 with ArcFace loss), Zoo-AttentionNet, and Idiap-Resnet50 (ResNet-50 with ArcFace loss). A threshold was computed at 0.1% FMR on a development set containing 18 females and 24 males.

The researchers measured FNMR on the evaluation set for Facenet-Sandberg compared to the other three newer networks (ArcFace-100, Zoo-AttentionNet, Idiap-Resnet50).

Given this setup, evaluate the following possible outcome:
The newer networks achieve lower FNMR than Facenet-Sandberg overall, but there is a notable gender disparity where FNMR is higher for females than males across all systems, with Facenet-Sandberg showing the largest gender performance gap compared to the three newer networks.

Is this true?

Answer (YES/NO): NO